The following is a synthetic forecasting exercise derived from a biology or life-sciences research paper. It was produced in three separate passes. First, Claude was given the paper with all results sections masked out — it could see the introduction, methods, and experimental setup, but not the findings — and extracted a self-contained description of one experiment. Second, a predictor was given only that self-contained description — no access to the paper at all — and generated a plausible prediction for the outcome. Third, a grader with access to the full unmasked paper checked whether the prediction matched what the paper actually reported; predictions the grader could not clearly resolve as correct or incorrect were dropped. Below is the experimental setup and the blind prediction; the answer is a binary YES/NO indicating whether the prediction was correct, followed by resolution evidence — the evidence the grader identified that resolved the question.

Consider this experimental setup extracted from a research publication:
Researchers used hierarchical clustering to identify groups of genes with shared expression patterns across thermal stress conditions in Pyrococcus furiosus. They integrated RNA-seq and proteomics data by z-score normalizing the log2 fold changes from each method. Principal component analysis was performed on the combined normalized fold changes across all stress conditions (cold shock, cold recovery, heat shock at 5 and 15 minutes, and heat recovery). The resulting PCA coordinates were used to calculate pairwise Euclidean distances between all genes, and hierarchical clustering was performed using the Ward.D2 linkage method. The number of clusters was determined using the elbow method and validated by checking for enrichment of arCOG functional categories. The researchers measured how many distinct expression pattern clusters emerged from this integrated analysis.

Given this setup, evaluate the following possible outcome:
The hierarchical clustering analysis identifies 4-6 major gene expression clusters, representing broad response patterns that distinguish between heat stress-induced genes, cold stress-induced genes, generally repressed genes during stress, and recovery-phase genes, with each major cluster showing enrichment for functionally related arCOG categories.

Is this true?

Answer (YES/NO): YES